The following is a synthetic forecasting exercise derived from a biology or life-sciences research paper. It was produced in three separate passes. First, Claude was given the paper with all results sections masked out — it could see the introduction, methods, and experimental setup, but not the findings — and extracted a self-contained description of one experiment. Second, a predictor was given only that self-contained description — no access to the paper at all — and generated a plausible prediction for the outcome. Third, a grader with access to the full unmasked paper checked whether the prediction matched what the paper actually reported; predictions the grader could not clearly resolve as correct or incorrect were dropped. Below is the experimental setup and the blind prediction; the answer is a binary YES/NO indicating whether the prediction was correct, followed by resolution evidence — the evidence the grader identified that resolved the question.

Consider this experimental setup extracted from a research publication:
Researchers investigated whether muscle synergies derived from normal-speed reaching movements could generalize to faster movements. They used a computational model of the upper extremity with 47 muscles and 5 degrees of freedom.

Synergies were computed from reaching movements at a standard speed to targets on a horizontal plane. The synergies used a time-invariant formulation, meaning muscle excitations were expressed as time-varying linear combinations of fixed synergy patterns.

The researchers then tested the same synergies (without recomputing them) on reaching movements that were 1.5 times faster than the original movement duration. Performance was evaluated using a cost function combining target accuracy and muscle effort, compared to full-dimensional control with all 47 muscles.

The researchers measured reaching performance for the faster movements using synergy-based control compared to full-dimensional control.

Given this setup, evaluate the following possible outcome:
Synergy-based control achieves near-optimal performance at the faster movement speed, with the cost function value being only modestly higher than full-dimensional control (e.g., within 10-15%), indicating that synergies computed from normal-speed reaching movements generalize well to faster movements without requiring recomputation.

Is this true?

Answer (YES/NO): NO